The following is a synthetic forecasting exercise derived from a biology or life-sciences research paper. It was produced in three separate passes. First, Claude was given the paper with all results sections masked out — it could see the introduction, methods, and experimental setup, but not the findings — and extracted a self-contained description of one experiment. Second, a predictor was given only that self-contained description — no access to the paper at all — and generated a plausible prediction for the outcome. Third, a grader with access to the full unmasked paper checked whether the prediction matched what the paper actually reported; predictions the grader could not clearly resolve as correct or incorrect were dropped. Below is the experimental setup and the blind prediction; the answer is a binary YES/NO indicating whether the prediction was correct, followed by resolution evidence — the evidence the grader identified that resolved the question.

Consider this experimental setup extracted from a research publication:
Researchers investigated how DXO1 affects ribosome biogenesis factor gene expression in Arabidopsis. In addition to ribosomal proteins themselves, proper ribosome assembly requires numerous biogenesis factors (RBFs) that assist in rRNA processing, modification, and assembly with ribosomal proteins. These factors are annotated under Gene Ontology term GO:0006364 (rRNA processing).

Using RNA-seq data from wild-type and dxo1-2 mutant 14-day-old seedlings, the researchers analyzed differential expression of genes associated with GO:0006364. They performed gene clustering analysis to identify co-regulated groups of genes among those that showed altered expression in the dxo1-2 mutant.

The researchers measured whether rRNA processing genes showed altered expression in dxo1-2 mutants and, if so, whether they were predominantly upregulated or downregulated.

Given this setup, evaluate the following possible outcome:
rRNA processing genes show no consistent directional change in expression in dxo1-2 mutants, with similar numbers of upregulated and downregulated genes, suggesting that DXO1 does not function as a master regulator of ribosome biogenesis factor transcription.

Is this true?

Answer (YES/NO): NO